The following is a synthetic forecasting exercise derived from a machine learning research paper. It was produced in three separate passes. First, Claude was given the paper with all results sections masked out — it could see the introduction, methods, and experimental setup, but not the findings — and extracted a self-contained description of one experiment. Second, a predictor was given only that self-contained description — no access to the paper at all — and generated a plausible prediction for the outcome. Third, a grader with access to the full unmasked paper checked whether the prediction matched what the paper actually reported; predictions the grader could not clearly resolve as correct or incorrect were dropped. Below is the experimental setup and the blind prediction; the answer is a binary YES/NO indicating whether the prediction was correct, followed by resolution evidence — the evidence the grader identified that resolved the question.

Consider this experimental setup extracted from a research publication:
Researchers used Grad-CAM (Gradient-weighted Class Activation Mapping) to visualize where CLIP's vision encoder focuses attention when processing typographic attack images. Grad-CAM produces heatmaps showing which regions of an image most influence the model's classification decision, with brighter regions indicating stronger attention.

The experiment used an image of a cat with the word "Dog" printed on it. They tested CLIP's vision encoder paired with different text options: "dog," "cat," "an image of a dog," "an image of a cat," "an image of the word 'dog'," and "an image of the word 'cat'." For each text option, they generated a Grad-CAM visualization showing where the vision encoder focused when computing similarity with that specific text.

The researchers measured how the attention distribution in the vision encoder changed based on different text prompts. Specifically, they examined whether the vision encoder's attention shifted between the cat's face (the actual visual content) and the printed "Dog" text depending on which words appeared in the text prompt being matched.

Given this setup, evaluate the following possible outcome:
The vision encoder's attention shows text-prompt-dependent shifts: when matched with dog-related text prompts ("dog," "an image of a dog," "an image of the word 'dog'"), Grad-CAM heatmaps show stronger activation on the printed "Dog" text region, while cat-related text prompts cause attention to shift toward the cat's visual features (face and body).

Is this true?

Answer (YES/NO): YES